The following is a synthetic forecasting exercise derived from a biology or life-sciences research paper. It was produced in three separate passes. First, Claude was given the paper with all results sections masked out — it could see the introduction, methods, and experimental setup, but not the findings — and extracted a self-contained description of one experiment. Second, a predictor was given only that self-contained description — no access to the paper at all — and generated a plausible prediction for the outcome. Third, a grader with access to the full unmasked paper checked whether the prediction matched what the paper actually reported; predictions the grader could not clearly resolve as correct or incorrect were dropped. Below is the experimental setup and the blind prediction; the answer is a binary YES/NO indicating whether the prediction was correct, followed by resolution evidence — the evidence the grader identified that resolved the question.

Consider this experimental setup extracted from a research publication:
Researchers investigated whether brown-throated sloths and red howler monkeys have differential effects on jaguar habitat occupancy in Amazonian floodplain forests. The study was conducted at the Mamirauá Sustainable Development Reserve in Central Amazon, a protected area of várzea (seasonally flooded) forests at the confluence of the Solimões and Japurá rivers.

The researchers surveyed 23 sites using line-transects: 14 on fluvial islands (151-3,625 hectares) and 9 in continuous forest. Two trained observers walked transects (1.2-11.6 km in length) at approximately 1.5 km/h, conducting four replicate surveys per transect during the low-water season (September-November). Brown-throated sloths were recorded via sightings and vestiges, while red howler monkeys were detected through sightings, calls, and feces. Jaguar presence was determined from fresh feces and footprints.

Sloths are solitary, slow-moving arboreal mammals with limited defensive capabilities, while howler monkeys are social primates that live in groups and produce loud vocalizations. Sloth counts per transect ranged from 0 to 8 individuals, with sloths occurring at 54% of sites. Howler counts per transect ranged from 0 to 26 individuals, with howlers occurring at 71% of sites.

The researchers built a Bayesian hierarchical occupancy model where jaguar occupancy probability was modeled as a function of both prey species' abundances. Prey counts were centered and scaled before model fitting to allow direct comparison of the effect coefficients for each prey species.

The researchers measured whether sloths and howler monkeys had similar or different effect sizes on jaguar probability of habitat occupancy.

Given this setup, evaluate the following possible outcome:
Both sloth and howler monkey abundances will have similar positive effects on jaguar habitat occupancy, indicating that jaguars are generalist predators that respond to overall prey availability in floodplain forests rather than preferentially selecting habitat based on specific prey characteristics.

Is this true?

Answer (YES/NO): YES